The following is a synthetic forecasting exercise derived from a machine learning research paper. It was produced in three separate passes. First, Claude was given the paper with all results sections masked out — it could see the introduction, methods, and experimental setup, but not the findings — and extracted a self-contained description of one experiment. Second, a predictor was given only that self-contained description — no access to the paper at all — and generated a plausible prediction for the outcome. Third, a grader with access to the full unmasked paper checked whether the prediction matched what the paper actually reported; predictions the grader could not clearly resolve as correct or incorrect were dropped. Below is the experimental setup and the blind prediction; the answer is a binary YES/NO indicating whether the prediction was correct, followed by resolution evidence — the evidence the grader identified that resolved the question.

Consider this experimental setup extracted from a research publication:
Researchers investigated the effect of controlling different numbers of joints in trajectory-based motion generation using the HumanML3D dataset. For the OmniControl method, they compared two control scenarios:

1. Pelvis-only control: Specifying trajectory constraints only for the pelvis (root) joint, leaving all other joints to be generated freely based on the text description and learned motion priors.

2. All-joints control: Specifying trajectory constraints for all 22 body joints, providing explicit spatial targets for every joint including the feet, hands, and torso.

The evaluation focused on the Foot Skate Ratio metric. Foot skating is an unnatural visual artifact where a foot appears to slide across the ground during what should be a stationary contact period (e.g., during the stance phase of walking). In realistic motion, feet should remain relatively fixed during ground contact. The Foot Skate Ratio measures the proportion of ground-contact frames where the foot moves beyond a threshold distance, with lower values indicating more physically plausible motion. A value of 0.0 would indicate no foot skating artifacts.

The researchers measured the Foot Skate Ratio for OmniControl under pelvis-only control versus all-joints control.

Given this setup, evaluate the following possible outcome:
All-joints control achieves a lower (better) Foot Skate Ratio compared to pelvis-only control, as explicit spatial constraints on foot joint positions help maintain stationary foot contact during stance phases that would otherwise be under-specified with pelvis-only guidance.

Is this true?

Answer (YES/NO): NO